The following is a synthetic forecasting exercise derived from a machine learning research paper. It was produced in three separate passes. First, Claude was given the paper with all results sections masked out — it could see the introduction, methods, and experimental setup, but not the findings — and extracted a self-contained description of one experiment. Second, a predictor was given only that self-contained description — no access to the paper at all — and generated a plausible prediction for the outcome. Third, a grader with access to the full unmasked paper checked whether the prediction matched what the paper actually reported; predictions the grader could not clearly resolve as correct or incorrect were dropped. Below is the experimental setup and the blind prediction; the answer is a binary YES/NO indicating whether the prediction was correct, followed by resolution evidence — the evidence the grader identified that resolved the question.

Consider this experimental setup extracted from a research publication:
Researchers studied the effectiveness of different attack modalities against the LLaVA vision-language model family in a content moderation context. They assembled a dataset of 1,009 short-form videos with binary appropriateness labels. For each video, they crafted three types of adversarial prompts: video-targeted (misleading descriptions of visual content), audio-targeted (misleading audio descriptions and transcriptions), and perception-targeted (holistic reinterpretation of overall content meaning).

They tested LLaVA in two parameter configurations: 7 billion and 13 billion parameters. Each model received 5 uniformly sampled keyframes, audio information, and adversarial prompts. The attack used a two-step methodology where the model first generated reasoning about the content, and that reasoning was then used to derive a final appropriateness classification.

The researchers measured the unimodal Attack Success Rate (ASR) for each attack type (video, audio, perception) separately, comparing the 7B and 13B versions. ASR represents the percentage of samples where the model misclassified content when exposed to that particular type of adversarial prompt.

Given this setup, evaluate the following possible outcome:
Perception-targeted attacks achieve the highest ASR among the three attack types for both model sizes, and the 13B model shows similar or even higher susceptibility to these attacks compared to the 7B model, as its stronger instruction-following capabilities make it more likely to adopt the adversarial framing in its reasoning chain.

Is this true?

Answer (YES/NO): NO